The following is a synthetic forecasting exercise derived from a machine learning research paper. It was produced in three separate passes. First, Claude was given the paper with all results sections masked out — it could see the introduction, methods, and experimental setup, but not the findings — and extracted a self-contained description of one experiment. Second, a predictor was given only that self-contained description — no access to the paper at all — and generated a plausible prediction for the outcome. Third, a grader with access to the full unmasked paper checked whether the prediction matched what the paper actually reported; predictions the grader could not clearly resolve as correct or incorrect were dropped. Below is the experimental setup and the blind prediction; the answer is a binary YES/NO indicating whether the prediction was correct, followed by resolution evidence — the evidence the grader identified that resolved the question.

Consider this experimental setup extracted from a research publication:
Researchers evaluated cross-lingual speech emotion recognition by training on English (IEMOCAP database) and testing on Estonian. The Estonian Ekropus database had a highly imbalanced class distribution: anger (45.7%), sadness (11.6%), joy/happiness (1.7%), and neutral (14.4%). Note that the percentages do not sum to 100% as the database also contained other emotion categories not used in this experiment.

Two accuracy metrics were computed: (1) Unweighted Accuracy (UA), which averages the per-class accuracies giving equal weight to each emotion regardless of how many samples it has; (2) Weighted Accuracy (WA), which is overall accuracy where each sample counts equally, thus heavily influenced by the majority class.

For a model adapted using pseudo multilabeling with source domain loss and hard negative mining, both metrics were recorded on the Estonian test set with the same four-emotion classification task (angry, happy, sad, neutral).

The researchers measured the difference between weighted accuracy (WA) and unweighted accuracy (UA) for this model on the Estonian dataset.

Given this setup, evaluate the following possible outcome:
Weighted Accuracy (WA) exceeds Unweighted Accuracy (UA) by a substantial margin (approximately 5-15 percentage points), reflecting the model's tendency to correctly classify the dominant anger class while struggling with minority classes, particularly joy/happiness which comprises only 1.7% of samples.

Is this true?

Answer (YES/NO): YES